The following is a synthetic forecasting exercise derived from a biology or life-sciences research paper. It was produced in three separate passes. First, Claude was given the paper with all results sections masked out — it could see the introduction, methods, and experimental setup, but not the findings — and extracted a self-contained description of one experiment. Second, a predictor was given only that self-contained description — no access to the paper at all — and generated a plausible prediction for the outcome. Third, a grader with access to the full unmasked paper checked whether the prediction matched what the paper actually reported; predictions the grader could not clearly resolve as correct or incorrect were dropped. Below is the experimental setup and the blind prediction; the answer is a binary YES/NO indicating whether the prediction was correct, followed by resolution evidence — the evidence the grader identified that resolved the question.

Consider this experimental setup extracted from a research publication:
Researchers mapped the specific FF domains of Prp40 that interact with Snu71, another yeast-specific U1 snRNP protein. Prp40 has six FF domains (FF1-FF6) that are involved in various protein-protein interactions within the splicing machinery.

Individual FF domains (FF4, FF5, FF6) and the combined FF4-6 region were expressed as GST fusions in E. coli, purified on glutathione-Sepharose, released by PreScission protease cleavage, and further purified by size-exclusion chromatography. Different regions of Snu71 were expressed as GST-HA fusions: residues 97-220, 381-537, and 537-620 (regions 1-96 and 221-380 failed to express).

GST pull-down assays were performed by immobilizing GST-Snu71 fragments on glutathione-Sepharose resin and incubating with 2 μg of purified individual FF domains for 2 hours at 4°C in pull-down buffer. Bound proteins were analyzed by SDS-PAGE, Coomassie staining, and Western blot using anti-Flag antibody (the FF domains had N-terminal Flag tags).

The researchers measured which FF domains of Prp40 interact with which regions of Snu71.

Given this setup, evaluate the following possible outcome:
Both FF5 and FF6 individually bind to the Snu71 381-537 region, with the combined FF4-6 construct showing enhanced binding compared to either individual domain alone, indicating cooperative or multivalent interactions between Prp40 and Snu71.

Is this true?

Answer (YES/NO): NO